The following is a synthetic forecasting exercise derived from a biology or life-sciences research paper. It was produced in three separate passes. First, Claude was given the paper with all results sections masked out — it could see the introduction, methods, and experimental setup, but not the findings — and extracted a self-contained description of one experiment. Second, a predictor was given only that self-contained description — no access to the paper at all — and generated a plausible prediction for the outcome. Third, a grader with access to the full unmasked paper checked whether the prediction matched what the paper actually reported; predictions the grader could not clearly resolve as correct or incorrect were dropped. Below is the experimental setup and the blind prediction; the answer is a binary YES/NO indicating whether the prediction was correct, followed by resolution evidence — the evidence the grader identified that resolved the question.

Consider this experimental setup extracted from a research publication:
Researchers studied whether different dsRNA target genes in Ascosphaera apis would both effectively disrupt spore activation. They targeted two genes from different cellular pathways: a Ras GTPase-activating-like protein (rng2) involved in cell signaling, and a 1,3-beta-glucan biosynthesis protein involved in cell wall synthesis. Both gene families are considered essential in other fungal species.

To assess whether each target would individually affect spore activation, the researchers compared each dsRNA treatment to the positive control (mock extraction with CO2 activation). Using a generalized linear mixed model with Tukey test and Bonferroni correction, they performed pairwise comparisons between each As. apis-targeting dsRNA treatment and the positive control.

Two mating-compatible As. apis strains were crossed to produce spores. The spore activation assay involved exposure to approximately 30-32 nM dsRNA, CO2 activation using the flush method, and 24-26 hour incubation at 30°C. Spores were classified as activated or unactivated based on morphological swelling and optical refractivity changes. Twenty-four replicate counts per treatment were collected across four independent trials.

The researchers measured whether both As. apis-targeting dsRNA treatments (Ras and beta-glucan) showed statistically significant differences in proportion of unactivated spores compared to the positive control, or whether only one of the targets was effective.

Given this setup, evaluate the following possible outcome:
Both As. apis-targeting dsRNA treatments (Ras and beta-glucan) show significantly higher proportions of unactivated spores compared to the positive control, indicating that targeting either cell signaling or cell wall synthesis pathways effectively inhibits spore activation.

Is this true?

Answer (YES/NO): NO